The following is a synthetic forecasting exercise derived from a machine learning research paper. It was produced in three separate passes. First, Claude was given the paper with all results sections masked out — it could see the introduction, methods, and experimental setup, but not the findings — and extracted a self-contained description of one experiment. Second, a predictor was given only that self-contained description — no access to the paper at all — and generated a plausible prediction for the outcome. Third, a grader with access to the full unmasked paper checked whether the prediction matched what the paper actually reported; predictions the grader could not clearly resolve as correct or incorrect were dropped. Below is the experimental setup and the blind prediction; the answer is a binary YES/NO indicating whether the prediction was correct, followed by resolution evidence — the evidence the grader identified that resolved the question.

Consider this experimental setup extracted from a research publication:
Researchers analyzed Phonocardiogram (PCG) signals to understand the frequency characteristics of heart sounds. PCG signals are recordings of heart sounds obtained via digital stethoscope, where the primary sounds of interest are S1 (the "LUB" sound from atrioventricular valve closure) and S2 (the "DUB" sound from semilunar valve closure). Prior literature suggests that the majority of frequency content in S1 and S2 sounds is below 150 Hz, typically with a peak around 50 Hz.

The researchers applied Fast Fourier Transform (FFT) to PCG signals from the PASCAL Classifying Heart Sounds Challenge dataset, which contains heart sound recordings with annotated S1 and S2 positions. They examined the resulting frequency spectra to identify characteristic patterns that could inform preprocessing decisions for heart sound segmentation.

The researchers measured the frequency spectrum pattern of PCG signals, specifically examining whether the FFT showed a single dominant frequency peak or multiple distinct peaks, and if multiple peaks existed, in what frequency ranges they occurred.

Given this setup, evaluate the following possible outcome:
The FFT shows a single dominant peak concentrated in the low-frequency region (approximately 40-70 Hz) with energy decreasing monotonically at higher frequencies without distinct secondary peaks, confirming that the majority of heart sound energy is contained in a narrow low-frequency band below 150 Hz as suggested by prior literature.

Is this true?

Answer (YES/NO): NO